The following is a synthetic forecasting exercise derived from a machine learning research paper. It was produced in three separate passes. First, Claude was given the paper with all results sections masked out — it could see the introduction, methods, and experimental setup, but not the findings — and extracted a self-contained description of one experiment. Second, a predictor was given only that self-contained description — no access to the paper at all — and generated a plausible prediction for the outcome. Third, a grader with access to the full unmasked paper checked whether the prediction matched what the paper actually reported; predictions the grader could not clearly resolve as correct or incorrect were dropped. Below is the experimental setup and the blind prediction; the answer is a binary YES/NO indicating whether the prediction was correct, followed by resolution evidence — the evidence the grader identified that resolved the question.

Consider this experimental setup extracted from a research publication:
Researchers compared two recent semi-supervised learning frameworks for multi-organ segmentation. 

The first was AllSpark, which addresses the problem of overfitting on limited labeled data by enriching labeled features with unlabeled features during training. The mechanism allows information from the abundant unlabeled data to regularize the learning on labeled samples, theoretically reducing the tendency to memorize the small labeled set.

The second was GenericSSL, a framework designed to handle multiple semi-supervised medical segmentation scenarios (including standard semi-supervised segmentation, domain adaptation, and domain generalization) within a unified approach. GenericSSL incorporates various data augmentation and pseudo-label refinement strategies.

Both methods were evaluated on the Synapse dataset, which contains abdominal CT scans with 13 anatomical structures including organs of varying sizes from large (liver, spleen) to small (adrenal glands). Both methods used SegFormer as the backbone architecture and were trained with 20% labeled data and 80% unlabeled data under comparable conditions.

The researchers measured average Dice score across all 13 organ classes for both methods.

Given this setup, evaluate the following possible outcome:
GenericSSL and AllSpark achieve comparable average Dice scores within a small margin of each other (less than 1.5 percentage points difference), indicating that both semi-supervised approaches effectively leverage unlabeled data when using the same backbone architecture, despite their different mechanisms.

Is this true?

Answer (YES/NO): YES